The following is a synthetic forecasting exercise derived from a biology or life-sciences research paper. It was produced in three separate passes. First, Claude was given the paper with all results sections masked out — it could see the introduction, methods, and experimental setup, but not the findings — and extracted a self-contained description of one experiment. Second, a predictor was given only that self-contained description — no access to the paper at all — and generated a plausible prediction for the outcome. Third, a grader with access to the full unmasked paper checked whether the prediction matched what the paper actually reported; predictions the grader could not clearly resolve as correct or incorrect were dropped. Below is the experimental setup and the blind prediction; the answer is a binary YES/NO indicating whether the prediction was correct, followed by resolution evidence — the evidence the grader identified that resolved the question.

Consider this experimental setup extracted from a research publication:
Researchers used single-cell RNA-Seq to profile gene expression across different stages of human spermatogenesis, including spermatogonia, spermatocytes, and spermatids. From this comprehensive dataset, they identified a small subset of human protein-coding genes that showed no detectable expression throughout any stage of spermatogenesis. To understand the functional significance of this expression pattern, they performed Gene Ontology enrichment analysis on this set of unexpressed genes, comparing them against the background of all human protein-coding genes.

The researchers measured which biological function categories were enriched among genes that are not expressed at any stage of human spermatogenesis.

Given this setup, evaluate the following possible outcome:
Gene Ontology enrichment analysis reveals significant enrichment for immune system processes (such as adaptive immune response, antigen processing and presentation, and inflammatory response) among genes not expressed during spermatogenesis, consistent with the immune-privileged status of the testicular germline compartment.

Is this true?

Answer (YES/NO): YES